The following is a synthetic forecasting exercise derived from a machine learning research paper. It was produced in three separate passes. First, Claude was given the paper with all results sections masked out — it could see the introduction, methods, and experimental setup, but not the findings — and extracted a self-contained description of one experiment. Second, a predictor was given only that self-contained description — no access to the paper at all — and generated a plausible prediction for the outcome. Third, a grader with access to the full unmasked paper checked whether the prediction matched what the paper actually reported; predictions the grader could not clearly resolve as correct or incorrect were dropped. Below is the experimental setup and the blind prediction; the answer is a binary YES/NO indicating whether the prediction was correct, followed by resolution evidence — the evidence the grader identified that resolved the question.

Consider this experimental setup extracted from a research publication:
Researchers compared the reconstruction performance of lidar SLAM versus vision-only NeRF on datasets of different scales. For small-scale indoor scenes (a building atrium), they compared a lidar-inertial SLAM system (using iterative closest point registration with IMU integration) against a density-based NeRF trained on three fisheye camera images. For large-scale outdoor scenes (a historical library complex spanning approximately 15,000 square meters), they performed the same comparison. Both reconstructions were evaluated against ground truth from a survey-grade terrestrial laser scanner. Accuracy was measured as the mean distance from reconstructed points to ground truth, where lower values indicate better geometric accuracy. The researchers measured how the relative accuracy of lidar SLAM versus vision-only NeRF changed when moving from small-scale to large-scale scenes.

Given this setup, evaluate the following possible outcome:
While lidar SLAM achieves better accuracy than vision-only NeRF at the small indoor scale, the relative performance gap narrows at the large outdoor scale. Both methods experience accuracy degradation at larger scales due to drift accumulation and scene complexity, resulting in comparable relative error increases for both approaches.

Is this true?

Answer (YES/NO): NO